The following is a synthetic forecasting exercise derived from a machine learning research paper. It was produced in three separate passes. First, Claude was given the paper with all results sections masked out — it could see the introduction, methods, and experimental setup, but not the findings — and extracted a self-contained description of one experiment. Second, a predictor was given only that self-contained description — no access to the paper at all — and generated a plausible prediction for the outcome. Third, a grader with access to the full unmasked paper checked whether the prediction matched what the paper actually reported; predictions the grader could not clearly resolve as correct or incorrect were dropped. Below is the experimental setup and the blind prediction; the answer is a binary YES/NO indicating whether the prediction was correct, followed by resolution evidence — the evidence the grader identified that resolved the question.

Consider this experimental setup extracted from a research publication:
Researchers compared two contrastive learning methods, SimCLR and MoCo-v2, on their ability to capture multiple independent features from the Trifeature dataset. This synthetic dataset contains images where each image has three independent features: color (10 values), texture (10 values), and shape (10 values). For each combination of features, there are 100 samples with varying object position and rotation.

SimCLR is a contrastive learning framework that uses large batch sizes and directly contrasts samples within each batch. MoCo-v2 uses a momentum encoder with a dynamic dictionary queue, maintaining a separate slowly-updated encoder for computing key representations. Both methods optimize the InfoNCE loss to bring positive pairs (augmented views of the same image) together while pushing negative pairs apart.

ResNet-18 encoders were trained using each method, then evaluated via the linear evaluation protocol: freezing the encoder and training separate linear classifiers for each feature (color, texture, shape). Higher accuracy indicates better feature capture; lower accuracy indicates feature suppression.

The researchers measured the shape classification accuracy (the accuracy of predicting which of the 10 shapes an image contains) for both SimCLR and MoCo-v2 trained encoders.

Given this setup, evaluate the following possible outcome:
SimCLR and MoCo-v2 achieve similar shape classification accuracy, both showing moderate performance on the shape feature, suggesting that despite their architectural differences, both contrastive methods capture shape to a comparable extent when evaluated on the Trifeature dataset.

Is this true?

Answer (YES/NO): NO